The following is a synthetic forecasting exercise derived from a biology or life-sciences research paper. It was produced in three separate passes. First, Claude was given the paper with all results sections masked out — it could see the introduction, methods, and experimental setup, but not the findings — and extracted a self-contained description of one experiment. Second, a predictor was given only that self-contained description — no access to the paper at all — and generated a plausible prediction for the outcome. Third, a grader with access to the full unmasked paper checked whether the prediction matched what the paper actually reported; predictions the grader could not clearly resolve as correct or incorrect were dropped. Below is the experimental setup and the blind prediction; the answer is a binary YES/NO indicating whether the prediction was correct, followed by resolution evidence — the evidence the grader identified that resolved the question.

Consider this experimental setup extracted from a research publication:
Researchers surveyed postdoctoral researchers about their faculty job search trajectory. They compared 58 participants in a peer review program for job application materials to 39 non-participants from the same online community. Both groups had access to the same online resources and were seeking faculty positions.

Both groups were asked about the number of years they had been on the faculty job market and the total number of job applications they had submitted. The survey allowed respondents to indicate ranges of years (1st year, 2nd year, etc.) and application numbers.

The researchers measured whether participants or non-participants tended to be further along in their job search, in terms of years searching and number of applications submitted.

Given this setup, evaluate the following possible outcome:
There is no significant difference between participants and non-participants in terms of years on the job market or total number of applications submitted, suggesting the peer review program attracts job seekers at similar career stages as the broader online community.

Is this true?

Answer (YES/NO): NO